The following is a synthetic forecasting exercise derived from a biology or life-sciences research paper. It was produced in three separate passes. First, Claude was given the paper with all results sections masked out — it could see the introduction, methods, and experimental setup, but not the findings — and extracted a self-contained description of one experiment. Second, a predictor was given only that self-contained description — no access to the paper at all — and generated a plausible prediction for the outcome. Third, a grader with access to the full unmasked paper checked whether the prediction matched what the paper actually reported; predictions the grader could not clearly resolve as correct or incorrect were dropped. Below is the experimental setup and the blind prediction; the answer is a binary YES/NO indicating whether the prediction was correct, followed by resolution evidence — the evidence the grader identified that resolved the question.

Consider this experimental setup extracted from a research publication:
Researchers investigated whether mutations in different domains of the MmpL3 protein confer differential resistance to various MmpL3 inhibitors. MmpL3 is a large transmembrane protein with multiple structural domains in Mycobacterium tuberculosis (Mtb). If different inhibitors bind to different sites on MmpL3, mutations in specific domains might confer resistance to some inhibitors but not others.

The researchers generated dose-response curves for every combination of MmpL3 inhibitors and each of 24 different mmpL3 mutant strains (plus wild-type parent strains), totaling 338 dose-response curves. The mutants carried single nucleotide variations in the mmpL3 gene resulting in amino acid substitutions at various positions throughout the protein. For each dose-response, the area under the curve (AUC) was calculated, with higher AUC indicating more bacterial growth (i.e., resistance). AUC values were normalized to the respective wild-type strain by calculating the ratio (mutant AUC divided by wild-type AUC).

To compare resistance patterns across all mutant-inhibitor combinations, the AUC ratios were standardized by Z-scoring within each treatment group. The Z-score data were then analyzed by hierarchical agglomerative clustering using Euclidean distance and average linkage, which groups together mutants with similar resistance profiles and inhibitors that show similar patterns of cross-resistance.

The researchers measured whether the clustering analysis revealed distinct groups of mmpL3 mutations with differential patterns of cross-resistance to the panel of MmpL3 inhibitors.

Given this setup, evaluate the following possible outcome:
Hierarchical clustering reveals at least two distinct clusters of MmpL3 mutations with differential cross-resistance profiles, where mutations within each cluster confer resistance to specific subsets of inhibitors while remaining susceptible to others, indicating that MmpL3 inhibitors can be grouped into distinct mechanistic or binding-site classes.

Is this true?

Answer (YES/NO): YES